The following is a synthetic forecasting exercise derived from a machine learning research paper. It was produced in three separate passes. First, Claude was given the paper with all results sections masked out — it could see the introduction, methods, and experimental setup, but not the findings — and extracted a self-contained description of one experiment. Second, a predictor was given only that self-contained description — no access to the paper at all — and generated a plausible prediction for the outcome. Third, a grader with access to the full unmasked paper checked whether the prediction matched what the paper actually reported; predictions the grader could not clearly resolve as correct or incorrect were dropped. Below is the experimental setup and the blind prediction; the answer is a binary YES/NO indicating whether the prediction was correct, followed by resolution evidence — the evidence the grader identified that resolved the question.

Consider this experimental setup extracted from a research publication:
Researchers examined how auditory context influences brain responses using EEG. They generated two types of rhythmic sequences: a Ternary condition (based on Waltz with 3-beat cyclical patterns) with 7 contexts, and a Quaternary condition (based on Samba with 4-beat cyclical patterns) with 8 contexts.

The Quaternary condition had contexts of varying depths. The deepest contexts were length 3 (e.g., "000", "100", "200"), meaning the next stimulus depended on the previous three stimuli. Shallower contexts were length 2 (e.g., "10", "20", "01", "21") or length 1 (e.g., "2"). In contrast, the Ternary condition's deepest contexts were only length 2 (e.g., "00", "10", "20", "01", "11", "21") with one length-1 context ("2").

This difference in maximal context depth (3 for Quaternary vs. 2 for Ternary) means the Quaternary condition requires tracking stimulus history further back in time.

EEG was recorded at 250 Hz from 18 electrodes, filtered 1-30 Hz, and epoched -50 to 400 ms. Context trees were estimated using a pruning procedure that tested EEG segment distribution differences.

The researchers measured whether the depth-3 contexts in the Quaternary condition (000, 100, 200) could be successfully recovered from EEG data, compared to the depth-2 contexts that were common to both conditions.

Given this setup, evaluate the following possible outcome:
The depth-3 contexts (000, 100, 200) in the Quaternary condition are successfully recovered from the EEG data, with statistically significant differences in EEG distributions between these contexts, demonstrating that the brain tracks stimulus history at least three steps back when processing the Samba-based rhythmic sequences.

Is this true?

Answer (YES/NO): YES